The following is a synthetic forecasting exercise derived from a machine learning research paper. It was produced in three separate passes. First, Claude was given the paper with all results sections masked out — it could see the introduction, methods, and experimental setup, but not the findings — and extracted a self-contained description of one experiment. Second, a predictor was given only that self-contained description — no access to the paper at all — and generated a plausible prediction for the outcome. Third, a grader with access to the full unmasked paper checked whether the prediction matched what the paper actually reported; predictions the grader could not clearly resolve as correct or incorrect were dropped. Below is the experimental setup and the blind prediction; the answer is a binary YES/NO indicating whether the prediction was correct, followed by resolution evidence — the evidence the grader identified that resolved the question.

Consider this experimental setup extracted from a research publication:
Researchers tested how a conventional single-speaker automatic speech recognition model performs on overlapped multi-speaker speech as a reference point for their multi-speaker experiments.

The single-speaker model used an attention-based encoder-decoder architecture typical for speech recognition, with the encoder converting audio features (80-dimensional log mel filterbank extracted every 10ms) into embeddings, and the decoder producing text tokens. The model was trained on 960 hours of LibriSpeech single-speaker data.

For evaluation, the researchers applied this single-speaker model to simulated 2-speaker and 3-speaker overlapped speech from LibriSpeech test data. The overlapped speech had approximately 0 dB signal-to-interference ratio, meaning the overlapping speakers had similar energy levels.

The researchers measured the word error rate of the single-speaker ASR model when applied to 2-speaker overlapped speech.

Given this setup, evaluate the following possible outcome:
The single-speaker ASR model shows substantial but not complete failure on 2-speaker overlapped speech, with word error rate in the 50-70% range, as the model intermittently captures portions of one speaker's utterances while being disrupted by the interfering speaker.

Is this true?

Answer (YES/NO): YES